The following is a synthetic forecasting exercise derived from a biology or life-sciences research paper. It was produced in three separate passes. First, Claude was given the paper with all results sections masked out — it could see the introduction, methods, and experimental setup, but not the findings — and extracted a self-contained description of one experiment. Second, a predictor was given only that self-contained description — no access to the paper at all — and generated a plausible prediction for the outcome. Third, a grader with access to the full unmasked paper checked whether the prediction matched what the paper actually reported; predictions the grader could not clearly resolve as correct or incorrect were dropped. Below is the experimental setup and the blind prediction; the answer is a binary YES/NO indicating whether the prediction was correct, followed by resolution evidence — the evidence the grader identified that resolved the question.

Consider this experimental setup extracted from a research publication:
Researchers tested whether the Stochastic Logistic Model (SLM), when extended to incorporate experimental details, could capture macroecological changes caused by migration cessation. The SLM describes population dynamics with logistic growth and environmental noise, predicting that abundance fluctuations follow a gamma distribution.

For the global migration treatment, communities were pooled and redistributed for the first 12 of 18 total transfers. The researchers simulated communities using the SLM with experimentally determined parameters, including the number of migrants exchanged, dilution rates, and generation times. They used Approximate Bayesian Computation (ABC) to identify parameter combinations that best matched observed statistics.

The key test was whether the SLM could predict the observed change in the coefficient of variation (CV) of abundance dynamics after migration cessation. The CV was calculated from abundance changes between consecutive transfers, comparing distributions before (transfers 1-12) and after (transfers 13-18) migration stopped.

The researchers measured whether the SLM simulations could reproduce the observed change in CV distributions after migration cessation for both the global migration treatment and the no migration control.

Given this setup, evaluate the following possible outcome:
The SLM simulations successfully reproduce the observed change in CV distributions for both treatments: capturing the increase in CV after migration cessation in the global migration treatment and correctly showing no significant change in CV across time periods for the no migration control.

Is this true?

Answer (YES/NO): NO